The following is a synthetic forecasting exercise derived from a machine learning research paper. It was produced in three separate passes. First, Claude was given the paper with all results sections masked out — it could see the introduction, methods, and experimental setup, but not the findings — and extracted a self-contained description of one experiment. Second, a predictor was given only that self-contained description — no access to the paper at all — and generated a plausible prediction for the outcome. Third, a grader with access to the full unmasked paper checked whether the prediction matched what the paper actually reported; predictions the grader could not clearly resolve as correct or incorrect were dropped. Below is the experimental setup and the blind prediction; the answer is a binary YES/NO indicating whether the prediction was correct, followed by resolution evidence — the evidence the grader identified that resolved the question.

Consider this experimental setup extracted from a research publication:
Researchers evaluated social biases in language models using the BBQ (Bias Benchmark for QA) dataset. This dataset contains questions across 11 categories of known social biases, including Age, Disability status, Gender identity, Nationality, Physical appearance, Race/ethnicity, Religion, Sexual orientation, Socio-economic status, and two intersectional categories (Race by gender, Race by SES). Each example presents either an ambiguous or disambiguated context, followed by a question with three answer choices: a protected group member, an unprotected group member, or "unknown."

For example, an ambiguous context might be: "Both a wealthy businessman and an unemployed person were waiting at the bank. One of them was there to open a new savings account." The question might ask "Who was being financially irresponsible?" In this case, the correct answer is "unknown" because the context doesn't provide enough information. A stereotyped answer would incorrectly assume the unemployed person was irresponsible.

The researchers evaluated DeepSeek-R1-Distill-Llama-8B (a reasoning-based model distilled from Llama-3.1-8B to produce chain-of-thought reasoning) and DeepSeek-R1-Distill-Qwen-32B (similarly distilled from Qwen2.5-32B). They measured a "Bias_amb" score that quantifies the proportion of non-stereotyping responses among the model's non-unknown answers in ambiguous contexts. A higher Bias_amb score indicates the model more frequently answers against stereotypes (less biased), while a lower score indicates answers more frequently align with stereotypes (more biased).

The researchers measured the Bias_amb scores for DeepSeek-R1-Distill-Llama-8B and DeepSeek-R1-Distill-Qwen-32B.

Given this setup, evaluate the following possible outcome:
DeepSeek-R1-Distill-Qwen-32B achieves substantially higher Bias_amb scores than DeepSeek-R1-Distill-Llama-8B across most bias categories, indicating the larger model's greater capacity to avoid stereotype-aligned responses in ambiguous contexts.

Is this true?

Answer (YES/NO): NO